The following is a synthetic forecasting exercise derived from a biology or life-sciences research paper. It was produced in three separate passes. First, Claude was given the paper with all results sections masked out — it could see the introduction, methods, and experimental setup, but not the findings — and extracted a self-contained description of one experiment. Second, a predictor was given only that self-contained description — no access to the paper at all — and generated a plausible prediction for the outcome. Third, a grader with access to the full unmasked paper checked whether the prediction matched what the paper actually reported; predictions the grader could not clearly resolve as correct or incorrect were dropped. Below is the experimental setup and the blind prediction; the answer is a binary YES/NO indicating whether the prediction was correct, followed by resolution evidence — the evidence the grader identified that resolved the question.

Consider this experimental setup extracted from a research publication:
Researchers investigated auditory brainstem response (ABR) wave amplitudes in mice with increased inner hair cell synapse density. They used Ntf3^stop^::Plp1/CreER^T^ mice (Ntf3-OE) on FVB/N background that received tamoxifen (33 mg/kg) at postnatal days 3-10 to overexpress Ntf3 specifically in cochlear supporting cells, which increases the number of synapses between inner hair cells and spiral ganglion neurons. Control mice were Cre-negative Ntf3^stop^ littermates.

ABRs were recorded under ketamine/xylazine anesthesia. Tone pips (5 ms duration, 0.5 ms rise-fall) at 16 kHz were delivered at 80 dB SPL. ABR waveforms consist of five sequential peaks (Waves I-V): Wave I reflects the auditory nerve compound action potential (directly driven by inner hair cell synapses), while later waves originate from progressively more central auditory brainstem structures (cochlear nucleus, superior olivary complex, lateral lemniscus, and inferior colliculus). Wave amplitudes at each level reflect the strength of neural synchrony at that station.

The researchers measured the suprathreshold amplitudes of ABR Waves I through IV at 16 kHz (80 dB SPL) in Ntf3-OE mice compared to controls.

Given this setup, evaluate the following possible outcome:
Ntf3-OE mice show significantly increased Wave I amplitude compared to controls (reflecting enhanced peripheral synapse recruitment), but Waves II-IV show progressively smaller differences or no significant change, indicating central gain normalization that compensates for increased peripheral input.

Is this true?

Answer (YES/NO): NO